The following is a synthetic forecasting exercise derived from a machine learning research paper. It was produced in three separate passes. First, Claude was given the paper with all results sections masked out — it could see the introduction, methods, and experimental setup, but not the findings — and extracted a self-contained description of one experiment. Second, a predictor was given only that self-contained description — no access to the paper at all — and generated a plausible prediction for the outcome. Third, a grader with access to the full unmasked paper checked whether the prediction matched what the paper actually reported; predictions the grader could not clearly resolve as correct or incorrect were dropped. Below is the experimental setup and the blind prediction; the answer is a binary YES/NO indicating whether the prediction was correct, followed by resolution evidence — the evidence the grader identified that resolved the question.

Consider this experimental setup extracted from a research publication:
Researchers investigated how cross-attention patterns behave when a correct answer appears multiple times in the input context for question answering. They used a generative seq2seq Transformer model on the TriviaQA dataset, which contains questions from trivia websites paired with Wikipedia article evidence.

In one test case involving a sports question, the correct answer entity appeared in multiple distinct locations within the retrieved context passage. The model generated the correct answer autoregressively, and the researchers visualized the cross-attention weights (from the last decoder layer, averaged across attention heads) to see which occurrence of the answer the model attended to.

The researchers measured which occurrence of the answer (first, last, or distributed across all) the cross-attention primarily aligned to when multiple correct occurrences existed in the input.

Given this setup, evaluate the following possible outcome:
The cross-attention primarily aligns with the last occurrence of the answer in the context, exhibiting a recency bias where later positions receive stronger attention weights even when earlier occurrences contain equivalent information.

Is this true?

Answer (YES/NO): NO